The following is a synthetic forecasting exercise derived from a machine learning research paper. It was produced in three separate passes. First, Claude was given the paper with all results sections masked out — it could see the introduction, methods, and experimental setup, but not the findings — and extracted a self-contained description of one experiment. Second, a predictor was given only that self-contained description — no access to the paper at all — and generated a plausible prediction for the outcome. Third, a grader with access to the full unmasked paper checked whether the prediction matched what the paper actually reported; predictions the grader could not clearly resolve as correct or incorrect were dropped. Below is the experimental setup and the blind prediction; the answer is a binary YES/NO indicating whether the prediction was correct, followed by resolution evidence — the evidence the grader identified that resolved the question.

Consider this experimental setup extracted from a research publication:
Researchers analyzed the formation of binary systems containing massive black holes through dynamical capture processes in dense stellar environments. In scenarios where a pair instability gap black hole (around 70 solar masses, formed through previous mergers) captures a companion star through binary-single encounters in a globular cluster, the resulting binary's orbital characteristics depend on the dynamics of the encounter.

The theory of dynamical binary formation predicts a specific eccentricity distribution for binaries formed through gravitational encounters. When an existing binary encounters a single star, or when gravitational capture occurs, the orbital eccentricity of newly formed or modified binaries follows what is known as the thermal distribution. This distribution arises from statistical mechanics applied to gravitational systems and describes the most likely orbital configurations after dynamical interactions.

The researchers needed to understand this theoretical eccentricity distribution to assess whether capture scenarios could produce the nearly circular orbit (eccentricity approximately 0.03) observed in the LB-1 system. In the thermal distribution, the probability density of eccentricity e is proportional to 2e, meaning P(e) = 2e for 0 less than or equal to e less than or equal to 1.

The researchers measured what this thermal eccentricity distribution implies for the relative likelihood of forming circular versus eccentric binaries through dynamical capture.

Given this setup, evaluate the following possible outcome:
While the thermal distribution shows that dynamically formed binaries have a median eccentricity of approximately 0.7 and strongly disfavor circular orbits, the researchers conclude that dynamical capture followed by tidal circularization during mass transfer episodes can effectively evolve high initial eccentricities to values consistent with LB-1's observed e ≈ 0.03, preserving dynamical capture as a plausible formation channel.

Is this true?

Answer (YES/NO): NO